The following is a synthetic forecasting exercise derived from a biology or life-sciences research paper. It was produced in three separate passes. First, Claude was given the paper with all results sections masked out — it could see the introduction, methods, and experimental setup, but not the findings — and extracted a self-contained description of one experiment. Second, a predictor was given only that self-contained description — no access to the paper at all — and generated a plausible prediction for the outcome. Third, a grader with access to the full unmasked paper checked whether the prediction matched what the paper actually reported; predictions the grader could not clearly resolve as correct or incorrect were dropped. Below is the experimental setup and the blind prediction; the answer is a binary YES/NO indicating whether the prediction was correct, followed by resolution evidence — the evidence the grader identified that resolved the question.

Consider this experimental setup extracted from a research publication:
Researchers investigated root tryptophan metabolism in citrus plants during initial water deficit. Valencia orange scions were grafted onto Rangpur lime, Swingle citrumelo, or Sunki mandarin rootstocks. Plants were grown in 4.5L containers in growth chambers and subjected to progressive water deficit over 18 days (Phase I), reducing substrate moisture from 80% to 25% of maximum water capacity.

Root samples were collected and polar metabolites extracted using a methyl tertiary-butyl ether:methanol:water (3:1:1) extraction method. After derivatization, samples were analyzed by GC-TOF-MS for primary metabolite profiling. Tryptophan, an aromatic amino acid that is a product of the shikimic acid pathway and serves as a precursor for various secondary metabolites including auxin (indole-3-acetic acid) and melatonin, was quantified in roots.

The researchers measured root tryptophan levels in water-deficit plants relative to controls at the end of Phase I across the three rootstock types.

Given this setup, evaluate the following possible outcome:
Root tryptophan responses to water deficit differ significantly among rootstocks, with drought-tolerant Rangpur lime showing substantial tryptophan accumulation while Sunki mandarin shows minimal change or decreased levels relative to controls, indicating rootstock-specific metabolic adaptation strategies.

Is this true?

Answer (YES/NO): NO